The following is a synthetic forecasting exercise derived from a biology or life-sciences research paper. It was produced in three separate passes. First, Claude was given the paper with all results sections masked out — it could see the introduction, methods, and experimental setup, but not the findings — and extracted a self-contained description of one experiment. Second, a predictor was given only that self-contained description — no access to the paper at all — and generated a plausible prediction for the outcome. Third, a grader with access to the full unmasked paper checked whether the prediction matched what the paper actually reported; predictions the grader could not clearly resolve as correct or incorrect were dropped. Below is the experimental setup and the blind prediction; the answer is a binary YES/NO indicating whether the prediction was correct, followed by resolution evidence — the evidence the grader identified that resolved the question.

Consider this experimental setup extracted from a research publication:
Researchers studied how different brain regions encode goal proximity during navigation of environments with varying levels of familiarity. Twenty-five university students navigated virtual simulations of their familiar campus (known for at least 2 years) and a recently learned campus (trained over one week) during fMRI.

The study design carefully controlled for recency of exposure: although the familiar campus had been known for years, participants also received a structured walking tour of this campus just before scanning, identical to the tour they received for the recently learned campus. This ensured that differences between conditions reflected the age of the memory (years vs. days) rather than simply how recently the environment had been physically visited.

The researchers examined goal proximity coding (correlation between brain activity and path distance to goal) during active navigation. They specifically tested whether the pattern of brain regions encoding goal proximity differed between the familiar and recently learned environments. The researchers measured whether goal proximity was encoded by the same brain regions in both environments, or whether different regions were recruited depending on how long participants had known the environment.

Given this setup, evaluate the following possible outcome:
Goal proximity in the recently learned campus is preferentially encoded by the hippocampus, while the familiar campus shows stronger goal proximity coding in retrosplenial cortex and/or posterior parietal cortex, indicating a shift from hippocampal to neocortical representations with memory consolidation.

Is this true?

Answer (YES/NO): YES